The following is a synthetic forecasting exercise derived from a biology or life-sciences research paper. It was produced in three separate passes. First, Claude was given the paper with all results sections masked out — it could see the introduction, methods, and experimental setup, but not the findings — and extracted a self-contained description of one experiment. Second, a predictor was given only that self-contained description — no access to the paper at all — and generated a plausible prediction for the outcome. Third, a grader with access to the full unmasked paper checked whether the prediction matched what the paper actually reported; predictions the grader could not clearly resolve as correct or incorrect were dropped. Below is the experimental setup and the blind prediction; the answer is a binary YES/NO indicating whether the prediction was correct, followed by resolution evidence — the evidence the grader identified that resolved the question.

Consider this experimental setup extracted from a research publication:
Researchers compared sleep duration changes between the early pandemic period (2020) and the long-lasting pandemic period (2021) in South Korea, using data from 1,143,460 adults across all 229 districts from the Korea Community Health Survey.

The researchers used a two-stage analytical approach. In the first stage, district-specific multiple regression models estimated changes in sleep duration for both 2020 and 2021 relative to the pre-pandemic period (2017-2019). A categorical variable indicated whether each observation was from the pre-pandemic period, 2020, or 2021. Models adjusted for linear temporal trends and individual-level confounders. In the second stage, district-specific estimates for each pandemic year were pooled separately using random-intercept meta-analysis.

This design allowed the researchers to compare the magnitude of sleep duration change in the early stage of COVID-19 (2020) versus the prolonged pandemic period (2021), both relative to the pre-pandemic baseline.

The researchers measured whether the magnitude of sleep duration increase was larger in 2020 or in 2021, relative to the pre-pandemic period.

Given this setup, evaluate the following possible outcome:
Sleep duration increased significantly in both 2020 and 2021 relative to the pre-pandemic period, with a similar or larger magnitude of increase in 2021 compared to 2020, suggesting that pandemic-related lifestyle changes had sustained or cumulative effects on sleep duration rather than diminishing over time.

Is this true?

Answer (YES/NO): NO